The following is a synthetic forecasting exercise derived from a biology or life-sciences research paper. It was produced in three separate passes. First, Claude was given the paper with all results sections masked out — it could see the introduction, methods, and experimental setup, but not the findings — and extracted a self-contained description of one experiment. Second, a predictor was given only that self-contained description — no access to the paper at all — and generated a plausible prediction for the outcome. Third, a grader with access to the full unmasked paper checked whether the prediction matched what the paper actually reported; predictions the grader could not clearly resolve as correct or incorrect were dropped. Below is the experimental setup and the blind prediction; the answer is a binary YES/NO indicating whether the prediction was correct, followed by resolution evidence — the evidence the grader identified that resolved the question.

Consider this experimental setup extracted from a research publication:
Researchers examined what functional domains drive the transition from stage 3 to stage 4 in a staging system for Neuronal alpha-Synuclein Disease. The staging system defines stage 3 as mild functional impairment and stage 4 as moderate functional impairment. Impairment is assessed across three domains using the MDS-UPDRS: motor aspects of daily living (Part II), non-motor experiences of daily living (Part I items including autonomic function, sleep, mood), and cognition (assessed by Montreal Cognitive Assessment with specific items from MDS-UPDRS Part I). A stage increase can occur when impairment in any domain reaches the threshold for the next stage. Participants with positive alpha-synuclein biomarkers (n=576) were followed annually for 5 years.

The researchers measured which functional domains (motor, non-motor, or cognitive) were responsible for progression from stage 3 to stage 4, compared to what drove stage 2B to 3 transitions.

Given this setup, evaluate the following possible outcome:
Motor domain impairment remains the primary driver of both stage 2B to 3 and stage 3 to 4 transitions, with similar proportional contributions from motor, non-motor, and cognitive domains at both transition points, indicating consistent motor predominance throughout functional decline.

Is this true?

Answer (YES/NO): NO